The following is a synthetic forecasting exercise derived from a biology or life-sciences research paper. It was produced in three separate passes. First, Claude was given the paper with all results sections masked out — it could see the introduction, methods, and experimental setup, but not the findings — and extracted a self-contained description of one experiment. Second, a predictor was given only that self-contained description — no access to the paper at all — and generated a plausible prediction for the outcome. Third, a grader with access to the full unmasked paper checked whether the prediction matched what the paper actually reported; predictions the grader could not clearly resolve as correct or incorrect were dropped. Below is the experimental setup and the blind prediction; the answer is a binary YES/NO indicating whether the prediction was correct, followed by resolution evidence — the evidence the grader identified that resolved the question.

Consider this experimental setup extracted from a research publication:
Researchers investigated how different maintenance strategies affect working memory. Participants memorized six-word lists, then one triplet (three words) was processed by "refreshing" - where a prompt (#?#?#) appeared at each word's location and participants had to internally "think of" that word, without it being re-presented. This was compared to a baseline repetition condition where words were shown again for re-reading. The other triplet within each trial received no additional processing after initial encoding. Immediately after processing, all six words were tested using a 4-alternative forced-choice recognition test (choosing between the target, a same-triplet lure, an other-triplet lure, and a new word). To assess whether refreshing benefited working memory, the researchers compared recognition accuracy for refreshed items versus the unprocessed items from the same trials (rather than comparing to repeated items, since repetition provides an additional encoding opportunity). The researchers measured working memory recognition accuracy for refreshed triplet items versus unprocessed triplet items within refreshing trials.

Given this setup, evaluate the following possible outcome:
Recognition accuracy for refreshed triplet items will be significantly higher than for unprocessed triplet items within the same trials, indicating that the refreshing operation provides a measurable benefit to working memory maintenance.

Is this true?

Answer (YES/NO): YES